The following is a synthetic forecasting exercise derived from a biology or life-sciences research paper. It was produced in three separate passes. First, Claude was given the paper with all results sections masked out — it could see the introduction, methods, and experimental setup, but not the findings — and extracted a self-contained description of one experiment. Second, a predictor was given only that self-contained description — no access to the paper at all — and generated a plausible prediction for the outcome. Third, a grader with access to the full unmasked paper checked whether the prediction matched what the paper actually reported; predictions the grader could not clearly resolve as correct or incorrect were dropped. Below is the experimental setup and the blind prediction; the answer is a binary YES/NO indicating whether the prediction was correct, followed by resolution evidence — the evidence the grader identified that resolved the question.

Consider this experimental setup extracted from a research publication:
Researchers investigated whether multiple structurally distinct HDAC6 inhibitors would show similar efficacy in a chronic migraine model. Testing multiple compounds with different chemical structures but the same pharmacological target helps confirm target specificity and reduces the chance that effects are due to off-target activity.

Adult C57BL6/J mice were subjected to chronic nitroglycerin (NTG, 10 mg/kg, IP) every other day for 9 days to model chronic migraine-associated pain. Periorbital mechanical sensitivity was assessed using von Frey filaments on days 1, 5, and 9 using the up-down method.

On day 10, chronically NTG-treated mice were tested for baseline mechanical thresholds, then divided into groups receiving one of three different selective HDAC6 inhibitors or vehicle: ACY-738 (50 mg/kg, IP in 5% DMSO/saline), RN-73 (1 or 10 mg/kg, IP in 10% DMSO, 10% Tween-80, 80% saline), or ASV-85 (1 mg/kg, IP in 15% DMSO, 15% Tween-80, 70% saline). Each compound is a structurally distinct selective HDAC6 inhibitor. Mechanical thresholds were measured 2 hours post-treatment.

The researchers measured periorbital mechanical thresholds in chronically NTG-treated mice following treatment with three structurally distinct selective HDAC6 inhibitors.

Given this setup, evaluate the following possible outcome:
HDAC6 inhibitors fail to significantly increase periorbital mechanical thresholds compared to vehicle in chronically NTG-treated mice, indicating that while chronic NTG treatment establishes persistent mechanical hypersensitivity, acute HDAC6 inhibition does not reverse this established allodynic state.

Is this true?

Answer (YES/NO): NO